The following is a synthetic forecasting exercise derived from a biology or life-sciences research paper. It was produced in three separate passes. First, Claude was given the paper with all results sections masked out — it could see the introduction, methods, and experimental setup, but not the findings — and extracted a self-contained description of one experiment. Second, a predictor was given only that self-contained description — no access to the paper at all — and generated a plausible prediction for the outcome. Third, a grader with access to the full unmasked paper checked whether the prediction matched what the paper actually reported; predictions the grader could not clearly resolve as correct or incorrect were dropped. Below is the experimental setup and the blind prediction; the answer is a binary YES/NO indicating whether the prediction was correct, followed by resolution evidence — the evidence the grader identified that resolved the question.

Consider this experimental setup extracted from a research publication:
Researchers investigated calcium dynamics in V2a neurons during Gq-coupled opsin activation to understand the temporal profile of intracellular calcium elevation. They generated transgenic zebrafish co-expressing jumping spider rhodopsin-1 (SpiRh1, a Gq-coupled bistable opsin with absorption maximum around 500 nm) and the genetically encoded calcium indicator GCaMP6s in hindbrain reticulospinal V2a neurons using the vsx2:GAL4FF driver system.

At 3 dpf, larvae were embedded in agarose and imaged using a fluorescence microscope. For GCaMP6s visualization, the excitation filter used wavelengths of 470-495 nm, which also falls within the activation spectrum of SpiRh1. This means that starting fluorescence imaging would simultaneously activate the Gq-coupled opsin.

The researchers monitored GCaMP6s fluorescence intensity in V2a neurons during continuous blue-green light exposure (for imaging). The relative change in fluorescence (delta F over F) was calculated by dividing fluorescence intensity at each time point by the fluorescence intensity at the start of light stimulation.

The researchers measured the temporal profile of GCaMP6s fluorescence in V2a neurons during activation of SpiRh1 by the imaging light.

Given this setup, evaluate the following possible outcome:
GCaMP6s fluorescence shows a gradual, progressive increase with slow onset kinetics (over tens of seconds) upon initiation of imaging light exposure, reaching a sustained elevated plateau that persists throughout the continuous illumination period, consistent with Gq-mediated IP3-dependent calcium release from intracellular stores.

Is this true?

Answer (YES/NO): NO